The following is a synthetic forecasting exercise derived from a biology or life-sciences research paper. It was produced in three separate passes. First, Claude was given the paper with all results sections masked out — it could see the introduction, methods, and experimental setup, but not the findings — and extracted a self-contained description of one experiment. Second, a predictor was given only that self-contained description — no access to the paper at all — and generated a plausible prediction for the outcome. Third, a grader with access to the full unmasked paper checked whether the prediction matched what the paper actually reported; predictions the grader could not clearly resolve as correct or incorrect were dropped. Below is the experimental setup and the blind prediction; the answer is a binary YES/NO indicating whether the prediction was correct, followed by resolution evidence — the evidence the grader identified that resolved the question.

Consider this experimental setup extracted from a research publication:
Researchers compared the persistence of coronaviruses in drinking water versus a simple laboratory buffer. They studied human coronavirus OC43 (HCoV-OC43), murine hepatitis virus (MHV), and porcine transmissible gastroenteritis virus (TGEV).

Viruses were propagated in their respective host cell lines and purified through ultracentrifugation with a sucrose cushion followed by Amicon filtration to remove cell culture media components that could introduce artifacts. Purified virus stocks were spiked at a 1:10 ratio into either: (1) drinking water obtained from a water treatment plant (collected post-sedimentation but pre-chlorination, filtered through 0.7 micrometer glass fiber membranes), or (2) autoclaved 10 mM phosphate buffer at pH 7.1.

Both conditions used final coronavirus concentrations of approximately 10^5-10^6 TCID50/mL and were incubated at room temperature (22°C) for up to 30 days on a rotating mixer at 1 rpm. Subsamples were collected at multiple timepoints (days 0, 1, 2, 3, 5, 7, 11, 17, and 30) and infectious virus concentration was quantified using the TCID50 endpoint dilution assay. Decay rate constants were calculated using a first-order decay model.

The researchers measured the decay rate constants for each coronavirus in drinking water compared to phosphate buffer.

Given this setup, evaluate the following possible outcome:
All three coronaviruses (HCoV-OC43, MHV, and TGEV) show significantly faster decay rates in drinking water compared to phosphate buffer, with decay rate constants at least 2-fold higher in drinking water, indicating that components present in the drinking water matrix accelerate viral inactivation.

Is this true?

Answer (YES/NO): NO